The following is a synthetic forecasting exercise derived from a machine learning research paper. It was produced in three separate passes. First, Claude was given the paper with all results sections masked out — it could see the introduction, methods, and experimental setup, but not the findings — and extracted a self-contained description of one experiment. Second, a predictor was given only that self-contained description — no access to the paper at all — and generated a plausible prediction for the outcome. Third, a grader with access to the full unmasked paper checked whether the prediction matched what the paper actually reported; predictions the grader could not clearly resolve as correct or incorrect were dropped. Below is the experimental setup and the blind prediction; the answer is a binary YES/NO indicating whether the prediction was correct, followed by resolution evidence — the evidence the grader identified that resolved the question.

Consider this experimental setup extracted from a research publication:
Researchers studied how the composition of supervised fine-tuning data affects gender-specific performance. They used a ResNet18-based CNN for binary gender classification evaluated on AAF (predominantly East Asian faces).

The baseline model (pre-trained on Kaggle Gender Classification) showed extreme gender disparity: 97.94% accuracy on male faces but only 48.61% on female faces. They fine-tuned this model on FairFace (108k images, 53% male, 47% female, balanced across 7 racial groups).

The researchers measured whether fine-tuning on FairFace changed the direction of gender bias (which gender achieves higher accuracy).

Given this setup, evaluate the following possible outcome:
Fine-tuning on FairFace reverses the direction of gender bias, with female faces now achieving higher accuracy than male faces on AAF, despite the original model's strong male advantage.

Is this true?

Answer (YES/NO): NO